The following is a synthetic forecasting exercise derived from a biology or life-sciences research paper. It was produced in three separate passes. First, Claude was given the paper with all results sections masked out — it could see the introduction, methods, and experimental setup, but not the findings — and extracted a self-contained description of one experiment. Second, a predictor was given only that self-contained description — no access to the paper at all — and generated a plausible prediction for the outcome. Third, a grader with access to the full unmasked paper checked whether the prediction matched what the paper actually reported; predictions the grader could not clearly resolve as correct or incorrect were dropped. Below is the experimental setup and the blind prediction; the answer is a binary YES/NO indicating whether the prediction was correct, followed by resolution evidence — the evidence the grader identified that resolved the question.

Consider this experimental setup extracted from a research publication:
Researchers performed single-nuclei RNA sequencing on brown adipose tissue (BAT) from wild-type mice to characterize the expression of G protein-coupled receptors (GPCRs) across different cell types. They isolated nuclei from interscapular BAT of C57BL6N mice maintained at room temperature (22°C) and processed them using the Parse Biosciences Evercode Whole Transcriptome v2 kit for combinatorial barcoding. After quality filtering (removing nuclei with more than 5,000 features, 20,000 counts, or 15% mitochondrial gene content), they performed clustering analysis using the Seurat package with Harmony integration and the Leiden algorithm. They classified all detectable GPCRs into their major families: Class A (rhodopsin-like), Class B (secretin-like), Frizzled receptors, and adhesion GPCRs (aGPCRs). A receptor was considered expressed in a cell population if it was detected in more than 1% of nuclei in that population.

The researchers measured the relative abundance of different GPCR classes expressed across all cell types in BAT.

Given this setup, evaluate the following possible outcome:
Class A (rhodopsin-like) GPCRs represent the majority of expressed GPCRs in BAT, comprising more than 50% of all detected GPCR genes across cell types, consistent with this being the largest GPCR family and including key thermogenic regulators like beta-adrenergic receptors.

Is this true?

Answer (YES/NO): YES